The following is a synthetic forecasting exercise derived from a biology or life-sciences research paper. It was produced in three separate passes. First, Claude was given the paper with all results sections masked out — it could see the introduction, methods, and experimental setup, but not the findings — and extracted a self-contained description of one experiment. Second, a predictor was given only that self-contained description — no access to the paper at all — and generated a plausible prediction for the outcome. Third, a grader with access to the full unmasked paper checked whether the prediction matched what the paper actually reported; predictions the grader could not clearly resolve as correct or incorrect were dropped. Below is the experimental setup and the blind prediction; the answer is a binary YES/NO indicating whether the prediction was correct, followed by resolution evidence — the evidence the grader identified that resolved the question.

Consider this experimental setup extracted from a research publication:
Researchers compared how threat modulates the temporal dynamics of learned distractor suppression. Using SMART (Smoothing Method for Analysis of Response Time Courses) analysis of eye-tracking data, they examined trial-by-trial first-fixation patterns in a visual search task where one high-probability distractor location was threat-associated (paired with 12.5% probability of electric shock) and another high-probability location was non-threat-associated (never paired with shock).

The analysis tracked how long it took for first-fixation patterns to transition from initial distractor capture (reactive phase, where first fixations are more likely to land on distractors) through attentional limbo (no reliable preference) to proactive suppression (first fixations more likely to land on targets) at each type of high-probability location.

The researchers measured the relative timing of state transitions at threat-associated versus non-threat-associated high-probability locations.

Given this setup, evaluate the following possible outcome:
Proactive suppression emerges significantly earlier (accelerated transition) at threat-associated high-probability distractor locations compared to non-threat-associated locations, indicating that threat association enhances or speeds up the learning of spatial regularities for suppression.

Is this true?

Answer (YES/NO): NO